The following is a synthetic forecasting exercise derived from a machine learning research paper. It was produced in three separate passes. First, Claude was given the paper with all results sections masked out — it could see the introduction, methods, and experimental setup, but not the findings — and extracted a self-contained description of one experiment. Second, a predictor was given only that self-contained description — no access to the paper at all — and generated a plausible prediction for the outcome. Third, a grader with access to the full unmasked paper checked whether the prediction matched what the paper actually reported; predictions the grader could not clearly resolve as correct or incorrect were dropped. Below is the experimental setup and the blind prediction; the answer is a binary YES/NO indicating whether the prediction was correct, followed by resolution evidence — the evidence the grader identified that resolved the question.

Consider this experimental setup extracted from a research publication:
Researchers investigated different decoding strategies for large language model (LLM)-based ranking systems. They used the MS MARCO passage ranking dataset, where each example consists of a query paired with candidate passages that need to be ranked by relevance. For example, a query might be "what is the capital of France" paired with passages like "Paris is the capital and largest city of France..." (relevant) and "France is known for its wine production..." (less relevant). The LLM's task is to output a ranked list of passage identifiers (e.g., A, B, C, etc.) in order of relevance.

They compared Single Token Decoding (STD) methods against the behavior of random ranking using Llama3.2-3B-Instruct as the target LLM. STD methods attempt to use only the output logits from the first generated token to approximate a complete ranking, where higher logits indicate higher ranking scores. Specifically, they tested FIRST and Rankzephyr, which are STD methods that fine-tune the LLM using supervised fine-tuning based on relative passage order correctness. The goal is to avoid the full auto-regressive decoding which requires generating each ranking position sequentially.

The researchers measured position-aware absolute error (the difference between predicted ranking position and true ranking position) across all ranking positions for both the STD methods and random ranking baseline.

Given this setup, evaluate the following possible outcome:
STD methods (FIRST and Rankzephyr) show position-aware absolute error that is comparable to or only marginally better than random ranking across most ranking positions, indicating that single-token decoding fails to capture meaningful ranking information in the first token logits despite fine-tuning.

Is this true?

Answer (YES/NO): NO